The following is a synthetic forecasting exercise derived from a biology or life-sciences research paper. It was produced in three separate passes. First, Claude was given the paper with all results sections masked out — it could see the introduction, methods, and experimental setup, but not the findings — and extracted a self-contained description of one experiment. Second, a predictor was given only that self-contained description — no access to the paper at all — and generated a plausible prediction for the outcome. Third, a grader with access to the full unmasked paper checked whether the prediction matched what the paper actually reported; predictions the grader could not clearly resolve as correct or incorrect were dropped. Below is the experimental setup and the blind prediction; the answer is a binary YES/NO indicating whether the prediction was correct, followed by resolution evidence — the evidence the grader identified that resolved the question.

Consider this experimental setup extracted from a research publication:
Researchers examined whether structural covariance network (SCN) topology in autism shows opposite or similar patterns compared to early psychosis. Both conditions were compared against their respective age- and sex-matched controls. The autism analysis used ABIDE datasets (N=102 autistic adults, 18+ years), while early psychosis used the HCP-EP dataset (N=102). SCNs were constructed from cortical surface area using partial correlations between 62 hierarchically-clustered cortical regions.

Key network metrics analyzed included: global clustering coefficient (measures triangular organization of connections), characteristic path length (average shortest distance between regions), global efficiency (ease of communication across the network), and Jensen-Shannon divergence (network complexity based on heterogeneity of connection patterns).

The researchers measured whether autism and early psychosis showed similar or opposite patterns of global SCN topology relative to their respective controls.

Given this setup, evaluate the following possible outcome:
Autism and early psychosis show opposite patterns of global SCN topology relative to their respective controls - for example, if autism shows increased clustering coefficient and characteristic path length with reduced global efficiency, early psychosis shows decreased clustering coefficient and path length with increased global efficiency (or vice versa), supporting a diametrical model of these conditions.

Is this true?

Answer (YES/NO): YES